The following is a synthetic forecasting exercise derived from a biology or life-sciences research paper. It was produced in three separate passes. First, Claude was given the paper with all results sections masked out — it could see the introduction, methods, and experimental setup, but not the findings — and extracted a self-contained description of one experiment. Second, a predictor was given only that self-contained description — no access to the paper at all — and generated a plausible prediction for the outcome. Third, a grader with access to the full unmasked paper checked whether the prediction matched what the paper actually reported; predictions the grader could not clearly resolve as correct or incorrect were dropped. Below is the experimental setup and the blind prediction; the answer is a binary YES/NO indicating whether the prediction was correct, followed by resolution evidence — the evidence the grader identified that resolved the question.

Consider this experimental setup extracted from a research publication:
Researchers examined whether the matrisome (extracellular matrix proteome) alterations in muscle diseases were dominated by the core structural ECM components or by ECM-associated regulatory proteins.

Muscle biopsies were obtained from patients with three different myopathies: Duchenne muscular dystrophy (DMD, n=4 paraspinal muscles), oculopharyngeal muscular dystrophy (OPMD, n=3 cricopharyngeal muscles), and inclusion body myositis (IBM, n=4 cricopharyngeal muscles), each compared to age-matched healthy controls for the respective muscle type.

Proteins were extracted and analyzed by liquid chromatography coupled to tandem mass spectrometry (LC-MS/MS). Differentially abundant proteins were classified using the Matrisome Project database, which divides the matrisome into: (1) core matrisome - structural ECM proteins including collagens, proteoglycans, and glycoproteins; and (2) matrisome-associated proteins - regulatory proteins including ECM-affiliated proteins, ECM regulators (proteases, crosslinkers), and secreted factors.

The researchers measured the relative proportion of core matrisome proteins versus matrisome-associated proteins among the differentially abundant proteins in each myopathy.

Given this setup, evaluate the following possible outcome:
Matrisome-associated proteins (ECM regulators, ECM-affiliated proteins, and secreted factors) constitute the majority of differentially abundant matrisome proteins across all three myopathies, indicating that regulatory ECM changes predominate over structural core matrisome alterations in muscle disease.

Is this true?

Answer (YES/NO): NO